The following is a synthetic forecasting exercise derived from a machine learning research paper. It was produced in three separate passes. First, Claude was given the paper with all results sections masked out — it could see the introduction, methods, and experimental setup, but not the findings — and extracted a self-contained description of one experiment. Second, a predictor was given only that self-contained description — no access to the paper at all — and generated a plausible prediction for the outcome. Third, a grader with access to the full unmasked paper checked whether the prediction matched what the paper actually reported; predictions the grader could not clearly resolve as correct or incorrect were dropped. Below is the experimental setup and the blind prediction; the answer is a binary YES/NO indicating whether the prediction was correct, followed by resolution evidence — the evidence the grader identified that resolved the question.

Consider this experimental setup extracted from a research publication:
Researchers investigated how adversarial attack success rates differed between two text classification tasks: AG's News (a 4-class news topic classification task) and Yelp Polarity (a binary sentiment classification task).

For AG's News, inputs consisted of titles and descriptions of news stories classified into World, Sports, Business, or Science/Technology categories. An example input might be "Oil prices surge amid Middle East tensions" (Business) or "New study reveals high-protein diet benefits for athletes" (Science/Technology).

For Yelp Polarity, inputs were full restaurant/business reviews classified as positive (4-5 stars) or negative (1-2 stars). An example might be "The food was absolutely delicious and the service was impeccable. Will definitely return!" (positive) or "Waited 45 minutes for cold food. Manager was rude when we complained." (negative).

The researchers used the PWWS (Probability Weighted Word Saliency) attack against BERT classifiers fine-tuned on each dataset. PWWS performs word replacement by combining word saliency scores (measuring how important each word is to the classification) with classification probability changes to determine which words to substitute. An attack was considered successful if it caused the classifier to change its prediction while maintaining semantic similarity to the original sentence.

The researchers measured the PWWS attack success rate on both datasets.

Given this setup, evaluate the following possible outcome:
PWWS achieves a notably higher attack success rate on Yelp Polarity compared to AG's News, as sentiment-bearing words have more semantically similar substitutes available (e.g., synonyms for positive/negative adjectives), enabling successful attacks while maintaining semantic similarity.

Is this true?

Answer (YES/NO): YES